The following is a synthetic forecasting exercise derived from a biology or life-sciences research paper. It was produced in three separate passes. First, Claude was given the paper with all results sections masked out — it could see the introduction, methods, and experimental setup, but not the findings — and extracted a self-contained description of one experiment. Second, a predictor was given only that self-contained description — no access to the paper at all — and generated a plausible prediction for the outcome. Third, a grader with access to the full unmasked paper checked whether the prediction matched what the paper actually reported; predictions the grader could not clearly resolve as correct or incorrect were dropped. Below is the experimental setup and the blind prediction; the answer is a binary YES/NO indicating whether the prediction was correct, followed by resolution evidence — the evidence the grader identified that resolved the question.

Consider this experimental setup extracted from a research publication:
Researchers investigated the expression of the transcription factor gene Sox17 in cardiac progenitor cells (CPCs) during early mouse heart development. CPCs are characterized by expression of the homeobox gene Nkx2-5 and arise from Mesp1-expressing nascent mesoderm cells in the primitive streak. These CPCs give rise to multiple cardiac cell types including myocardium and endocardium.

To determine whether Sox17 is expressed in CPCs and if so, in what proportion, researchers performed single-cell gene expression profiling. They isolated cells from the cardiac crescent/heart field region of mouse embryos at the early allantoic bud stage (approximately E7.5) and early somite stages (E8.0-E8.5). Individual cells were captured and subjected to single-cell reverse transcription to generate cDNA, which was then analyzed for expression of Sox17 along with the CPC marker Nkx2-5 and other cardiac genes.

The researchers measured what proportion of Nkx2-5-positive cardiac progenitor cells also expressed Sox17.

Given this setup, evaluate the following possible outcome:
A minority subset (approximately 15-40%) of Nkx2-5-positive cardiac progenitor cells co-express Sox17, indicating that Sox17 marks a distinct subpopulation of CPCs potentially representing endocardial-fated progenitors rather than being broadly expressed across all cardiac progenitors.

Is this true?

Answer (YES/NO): YES